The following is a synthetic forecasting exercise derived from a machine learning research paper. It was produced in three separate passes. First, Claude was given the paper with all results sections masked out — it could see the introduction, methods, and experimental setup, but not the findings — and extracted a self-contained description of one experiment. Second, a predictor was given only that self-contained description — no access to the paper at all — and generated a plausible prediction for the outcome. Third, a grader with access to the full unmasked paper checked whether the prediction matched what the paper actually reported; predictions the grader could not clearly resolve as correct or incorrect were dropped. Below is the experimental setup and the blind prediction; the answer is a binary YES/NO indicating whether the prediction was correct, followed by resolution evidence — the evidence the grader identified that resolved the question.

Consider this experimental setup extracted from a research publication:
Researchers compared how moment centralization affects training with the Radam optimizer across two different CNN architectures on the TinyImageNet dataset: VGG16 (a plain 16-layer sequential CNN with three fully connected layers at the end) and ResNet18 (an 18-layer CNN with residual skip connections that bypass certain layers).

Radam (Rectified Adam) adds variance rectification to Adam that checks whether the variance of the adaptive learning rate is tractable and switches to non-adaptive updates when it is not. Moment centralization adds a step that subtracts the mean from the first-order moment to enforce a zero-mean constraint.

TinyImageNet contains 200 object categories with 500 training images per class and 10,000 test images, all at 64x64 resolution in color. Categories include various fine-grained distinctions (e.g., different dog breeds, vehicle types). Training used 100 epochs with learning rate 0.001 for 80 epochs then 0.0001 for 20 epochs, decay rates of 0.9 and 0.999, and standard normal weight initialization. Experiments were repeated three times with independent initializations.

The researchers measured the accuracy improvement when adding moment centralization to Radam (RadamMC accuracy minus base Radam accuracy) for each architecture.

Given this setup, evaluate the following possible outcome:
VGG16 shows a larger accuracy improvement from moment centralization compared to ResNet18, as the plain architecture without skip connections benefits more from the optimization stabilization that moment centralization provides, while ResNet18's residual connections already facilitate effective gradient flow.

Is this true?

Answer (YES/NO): YES